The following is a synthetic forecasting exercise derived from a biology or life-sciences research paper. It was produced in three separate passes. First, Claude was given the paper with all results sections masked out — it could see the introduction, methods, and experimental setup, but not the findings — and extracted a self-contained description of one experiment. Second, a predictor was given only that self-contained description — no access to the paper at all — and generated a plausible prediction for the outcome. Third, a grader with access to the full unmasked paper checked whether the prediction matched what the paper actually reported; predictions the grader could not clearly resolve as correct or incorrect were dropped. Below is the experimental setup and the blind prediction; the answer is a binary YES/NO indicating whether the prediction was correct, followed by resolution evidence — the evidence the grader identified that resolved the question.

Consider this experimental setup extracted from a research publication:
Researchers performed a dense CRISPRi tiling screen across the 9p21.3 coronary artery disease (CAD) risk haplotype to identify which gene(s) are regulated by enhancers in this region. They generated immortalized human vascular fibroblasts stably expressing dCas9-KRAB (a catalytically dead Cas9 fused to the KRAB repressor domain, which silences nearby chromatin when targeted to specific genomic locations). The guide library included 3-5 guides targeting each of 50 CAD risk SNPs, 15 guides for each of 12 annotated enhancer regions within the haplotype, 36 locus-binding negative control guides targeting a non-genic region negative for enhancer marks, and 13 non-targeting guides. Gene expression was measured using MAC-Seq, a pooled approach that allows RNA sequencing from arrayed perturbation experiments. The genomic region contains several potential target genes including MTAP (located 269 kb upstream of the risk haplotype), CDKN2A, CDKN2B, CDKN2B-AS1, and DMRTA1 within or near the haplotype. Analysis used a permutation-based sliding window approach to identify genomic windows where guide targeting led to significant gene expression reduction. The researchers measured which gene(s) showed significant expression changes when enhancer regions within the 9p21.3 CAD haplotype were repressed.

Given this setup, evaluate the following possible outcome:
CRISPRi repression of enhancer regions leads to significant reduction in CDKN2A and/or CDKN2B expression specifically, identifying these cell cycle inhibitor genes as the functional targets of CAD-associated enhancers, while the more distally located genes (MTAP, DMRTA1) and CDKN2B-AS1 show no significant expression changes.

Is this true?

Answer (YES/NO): NO